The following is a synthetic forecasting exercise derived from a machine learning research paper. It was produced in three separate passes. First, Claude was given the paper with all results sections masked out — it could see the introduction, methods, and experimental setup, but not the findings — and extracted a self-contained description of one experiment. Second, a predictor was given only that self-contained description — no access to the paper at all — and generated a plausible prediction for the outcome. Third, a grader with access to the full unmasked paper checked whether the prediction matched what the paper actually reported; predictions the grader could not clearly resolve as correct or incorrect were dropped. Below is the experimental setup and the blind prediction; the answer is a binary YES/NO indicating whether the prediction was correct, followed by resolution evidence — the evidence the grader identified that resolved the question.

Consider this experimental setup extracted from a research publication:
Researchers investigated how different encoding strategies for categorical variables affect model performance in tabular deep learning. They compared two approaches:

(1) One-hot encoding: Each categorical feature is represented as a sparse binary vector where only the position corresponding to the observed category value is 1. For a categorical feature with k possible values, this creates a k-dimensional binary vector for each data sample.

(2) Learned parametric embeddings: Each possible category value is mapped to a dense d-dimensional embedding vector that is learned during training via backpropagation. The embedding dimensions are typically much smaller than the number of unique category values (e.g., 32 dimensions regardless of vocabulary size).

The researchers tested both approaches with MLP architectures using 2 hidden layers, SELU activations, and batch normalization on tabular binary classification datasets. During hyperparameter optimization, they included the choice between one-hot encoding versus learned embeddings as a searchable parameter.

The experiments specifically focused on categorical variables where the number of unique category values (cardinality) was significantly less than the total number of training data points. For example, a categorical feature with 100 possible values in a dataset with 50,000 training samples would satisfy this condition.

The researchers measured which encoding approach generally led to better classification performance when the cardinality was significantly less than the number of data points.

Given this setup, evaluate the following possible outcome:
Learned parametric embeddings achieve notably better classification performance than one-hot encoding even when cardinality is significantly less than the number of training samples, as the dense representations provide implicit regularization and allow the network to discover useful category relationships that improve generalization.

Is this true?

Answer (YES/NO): YES